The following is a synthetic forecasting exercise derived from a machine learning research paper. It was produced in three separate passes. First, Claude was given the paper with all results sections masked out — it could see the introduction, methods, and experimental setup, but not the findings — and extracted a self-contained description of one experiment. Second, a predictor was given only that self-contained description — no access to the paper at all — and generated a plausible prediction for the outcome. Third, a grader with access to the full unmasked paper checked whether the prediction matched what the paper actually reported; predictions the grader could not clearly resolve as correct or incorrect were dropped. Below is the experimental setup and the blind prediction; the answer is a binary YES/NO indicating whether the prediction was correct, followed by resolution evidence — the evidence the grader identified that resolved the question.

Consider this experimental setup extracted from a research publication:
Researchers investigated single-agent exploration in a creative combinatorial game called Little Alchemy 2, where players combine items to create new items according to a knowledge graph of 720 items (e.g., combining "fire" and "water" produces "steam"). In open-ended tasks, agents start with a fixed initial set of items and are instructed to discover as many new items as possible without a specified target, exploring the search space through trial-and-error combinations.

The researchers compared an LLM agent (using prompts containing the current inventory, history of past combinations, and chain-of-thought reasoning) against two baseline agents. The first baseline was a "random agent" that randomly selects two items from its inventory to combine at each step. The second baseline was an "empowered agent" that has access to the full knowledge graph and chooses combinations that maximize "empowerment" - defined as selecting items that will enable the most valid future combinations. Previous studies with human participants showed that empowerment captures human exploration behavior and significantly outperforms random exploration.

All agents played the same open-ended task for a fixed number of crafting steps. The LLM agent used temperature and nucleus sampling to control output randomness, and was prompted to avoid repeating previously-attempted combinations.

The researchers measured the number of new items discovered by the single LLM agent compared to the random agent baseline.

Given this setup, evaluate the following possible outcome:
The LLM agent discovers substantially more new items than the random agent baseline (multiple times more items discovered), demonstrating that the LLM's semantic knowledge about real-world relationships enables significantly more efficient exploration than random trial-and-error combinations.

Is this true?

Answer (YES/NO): NO